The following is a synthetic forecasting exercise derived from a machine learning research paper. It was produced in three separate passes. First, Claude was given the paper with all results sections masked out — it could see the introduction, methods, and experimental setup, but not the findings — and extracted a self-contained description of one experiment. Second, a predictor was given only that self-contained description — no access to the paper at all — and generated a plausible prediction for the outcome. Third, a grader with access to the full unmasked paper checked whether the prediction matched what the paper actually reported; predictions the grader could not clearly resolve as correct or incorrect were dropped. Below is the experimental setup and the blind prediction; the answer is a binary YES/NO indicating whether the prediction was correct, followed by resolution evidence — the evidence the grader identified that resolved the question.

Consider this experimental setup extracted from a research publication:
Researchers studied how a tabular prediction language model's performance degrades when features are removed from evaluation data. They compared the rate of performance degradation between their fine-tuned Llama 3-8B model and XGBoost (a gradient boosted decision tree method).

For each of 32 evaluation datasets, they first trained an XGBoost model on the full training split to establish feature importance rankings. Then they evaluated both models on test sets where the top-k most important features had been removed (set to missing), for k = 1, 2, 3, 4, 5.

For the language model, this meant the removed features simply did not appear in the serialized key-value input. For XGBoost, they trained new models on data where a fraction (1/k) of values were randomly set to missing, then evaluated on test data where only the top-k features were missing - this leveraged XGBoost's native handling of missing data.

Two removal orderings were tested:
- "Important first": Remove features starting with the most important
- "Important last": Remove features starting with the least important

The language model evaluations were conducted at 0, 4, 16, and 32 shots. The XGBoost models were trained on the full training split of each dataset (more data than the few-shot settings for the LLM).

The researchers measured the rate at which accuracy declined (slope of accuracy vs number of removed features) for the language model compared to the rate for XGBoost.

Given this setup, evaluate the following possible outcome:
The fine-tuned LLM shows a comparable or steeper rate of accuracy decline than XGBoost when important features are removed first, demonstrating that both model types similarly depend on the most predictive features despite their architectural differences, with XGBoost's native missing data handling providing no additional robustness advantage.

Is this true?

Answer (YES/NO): NO